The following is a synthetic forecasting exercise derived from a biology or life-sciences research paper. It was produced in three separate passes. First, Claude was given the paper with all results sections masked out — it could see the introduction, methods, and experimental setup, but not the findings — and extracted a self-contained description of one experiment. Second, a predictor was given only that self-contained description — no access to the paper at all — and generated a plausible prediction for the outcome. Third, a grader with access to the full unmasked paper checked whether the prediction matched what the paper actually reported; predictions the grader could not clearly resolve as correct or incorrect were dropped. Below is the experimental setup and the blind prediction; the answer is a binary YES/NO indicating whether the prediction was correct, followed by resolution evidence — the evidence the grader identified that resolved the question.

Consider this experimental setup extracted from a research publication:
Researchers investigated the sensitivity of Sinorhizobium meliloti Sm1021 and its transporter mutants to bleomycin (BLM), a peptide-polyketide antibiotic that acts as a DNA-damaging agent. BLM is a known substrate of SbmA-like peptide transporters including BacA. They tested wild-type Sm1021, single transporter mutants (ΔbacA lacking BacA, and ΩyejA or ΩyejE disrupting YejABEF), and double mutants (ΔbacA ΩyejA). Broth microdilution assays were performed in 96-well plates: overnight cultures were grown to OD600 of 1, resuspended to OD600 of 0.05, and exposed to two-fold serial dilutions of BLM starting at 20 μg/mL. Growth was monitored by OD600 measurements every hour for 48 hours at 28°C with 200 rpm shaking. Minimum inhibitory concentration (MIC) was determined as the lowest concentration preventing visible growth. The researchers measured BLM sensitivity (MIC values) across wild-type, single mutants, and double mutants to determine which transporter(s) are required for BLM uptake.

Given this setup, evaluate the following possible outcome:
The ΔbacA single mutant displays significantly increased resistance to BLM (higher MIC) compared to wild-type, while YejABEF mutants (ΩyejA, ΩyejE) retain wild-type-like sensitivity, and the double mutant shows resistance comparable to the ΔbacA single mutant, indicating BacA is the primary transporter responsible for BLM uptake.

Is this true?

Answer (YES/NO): NO